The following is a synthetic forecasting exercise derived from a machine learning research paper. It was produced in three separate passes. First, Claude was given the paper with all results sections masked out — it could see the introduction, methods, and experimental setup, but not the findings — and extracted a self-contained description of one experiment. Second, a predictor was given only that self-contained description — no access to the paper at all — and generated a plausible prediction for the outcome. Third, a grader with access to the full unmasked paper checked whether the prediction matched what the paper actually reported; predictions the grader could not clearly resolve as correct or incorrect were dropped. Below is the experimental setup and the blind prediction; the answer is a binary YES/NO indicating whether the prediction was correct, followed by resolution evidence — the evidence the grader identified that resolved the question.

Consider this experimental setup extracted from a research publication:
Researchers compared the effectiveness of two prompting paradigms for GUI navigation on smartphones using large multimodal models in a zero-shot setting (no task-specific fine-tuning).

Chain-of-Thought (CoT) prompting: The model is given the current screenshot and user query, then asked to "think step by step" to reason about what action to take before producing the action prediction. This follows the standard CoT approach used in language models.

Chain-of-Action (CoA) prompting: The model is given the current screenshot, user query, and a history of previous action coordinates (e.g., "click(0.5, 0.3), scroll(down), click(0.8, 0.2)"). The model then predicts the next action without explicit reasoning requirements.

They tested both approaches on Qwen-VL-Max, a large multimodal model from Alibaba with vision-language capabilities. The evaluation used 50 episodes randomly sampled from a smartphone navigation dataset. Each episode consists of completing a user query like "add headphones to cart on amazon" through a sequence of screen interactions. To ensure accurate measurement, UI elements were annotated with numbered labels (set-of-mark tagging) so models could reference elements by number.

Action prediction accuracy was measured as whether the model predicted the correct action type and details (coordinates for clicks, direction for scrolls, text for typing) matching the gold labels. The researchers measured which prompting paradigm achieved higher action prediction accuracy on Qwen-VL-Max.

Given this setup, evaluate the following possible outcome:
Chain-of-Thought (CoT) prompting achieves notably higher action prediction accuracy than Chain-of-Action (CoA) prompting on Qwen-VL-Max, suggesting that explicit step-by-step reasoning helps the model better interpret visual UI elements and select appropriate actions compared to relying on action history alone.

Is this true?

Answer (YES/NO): YES